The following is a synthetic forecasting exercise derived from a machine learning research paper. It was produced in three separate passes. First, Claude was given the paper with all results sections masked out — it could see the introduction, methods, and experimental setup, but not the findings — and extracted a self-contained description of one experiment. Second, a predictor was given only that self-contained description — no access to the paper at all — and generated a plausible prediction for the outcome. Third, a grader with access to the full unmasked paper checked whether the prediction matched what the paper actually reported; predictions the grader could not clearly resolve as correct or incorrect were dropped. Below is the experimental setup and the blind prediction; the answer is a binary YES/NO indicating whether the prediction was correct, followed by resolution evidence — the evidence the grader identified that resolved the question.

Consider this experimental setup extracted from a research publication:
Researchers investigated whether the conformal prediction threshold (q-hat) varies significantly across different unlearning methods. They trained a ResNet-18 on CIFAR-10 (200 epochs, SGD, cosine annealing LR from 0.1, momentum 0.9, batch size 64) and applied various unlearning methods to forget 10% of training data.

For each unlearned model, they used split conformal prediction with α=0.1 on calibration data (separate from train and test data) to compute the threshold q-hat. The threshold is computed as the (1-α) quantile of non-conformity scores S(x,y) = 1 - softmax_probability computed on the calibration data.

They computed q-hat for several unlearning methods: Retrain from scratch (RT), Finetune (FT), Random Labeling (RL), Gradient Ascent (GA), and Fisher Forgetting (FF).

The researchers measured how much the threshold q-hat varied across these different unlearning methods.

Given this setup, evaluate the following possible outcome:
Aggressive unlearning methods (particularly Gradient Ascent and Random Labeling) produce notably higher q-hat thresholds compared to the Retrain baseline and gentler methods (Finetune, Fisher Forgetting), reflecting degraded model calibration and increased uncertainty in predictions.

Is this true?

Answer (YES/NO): NO